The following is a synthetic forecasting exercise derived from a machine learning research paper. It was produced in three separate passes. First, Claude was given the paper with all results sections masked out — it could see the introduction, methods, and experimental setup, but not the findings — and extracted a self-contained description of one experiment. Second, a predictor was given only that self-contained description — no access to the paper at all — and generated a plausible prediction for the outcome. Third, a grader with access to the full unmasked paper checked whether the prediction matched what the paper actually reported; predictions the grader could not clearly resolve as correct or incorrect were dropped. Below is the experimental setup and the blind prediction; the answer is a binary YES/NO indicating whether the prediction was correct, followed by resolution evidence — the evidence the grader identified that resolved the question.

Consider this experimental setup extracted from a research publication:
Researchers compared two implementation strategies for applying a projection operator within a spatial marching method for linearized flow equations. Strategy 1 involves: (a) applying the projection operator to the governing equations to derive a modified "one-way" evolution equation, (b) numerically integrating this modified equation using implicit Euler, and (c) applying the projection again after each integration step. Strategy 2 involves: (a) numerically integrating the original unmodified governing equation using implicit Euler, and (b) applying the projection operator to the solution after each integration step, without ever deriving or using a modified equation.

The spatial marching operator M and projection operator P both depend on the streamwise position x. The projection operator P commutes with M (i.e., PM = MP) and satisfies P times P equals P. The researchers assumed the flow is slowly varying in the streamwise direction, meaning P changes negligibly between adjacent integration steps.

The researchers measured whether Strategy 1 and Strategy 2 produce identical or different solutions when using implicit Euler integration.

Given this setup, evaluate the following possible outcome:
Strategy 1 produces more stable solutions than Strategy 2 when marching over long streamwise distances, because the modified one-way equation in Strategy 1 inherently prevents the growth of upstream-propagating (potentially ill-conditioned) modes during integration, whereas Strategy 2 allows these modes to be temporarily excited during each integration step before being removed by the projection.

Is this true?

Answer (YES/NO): NO